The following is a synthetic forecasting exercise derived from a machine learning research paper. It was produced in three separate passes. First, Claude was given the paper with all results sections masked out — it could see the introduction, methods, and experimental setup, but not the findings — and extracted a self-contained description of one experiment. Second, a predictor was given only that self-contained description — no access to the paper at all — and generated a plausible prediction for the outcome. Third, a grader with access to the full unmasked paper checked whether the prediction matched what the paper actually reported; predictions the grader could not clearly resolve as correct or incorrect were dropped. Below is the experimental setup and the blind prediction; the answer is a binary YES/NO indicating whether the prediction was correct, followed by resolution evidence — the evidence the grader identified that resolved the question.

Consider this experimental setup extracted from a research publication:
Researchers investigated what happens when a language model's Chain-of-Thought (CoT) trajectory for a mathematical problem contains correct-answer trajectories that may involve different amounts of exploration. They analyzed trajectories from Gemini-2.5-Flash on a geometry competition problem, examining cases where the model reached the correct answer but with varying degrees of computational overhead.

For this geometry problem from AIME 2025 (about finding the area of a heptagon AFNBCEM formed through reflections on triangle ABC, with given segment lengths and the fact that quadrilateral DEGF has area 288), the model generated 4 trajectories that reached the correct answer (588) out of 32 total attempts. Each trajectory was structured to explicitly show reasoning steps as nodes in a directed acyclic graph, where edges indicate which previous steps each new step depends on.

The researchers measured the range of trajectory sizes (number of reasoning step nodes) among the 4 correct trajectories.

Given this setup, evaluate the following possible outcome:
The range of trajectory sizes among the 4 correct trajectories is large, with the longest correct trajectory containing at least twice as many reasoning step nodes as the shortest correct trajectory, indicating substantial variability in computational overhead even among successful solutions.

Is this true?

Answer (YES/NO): YES